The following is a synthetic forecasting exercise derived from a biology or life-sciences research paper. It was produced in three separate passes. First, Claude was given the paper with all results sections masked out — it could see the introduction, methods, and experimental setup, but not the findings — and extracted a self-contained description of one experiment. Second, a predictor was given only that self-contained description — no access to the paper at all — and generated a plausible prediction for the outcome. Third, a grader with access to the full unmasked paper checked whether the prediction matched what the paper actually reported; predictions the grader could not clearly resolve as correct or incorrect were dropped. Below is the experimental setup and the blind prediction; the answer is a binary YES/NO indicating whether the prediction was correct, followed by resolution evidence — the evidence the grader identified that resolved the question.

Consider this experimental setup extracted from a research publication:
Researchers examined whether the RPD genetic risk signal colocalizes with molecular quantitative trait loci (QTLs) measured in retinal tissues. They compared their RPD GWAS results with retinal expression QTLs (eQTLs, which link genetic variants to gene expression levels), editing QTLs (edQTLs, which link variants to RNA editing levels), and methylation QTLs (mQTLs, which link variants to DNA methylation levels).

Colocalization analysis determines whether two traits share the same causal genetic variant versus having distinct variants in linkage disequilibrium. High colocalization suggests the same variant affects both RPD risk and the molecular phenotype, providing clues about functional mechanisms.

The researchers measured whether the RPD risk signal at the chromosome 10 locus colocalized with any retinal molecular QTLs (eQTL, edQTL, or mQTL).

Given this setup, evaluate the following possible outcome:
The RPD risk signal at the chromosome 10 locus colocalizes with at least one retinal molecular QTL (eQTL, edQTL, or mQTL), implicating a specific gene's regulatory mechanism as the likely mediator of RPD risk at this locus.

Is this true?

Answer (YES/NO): YES